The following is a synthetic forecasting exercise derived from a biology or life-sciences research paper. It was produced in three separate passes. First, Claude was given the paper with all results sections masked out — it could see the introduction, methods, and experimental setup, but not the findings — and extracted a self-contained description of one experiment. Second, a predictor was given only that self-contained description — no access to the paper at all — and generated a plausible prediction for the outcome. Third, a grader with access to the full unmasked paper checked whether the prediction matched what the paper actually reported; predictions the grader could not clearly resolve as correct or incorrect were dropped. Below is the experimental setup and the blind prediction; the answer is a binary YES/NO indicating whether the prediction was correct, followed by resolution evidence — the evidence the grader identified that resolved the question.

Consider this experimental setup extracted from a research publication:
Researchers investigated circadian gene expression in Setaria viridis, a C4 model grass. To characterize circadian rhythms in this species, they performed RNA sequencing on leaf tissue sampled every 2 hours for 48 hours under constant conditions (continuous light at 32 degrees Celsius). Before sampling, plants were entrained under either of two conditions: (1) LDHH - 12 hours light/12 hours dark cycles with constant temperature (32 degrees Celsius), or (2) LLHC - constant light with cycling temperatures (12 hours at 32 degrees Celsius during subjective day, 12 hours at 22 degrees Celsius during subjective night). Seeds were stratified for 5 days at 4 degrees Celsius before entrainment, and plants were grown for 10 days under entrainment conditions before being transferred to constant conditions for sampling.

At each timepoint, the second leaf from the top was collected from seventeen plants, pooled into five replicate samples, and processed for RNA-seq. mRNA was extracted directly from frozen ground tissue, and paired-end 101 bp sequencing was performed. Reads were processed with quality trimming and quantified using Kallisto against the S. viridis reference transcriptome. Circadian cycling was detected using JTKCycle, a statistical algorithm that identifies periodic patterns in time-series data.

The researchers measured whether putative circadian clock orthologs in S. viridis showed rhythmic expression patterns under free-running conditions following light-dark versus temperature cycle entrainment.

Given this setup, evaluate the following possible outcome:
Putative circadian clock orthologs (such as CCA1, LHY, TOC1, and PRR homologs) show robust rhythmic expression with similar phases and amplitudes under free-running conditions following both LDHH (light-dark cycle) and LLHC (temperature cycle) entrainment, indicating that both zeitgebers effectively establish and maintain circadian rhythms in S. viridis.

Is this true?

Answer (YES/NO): NO